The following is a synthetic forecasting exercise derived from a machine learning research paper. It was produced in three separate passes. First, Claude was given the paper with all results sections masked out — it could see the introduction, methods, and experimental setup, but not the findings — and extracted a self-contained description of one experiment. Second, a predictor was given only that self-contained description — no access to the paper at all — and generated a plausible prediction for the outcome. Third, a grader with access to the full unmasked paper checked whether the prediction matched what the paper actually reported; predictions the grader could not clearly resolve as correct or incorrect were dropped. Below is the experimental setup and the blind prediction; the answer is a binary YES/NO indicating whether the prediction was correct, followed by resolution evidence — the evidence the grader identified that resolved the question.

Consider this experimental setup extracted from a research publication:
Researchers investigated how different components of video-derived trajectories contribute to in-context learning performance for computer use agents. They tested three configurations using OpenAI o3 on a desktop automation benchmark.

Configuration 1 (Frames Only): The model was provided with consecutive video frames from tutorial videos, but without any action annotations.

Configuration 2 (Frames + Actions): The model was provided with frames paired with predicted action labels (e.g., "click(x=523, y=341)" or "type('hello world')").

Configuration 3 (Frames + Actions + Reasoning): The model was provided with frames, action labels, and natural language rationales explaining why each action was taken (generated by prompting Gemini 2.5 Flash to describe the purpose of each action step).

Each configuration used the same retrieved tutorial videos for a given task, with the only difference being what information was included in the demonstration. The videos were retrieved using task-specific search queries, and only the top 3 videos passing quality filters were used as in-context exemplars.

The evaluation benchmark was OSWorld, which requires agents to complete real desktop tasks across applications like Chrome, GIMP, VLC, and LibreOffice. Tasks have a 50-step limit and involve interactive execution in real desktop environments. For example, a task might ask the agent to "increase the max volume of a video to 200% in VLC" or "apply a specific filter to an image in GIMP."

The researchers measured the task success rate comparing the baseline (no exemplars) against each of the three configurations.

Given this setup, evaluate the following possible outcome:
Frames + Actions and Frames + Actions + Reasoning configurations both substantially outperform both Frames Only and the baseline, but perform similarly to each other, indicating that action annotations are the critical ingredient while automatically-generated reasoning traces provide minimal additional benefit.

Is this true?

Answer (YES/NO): NO